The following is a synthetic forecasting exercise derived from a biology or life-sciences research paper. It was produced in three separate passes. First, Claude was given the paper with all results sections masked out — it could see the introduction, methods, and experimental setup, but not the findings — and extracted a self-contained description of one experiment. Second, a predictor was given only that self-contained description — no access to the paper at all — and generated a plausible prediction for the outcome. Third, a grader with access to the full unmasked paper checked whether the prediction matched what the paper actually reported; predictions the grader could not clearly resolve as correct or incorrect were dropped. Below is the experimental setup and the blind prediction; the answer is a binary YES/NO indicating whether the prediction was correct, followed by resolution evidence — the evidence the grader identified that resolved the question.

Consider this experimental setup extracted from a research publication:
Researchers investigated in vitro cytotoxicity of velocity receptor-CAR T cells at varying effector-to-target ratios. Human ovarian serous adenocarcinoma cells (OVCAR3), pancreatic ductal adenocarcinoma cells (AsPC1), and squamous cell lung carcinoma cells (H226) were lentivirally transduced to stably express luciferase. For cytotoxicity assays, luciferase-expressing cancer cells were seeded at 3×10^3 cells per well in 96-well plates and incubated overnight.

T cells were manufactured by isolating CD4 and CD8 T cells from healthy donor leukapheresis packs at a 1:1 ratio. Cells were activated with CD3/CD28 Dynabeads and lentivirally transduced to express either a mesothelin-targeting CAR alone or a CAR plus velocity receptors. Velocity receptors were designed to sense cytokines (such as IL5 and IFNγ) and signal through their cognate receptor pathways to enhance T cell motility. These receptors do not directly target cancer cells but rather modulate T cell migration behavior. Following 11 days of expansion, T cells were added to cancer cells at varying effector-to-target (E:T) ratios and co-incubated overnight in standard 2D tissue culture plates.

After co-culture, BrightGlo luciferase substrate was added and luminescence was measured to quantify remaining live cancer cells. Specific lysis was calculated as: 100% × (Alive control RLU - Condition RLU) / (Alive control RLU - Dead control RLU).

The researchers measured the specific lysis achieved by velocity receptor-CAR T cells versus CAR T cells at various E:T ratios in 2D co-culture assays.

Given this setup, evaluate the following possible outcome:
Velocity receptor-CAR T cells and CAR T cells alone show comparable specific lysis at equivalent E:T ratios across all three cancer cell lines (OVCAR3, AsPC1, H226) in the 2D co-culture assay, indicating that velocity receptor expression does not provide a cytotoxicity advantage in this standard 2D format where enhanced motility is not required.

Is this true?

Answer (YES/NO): NO